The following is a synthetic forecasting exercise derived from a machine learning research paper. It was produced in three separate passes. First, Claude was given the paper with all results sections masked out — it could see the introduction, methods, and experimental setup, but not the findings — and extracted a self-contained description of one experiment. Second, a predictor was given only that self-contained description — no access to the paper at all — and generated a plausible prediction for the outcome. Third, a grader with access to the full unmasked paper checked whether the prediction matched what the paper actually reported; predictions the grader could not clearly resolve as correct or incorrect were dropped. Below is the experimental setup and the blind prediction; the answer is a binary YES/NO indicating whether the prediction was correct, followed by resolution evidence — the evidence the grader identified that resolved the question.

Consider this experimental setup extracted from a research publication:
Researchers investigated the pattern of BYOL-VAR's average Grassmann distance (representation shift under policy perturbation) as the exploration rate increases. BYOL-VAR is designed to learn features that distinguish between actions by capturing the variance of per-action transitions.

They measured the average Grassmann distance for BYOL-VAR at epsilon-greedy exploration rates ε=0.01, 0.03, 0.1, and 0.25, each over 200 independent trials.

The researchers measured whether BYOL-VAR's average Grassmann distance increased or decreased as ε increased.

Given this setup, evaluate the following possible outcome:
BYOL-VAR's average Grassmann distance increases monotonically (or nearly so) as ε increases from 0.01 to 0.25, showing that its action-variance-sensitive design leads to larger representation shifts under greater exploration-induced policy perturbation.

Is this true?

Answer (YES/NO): NO